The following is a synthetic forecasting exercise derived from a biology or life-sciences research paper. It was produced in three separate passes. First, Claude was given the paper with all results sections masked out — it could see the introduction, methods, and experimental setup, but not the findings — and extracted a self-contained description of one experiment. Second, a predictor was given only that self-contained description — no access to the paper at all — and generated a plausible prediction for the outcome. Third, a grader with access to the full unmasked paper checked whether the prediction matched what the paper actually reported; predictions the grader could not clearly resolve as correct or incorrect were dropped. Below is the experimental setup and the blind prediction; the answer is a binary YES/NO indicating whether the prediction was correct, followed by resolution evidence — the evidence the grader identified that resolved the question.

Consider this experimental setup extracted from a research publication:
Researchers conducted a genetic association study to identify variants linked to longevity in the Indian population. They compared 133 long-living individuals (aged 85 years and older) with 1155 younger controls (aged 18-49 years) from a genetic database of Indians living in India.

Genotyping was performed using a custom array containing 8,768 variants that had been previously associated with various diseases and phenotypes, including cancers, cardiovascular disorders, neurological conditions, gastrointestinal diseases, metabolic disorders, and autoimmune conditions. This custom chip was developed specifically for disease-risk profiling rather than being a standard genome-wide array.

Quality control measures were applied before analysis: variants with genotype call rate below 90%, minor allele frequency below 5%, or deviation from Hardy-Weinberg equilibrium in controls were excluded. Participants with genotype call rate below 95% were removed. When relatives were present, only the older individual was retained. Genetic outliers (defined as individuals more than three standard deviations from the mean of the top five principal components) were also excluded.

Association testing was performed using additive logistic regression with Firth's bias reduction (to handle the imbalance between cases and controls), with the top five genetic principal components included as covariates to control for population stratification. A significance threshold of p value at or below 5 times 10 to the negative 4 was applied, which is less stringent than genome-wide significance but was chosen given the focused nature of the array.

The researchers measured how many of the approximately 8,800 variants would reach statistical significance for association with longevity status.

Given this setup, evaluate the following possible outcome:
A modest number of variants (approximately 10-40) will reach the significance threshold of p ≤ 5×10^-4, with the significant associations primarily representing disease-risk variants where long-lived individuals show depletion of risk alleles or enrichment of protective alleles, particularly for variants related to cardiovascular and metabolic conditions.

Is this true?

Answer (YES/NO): YES